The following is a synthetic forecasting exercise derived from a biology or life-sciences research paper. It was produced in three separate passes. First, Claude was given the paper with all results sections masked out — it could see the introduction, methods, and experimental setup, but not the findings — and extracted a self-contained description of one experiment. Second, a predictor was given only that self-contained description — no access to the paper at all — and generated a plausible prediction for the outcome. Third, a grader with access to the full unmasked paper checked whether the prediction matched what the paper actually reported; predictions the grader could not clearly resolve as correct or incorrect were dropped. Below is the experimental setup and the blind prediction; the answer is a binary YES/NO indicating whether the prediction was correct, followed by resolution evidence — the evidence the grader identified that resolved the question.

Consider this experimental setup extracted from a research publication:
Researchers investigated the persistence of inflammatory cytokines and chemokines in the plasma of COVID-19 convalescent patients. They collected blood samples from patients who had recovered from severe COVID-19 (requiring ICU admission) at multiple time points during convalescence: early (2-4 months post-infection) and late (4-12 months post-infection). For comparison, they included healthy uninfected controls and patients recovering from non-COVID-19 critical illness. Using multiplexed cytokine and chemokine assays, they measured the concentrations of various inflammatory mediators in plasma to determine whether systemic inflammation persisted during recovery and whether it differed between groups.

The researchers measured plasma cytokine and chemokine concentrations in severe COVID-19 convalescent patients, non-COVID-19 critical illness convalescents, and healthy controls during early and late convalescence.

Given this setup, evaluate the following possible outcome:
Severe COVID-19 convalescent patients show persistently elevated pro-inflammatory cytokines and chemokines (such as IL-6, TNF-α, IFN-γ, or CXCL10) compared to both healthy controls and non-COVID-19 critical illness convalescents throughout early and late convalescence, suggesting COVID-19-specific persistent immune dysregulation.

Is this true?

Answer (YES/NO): NO